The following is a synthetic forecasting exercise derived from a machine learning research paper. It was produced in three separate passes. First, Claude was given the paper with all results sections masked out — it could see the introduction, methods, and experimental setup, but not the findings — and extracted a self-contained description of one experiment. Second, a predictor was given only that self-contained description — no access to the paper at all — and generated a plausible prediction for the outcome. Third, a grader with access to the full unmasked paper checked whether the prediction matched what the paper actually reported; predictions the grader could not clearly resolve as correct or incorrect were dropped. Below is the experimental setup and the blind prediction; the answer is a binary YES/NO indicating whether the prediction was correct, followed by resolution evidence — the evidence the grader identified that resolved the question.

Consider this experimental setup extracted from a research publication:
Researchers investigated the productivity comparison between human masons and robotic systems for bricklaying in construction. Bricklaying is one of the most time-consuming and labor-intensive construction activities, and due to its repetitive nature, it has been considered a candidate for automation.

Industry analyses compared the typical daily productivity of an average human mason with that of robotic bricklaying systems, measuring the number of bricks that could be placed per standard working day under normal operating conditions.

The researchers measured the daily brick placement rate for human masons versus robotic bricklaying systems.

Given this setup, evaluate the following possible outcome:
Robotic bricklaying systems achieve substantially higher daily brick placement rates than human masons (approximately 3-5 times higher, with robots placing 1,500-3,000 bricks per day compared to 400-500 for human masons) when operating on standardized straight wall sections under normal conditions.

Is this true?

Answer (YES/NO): NO